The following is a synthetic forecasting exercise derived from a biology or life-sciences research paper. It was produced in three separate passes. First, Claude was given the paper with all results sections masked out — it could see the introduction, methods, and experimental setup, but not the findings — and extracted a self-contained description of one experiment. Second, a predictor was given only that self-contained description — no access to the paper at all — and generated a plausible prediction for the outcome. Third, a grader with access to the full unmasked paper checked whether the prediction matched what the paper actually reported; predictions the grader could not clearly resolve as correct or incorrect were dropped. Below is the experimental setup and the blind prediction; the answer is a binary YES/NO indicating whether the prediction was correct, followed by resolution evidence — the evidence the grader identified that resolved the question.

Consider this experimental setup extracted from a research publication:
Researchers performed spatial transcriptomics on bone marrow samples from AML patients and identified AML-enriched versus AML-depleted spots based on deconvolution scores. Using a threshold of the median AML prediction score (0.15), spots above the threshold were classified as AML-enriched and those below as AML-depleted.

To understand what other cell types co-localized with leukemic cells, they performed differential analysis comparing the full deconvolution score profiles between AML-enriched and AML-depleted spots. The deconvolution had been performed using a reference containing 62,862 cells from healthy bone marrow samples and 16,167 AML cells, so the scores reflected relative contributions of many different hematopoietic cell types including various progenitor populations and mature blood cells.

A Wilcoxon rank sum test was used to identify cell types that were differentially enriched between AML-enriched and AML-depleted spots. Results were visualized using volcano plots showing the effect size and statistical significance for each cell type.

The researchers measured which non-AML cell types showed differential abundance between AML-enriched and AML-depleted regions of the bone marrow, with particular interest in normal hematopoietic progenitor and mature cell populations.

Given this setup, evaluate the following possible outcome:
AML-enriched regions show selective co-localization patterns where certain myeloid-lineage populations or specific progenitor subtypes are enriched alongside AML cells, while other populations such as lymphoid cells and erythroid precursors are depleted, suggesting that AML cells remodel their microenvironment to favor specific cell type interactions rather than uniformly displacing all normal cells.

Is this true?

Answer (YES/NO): YES